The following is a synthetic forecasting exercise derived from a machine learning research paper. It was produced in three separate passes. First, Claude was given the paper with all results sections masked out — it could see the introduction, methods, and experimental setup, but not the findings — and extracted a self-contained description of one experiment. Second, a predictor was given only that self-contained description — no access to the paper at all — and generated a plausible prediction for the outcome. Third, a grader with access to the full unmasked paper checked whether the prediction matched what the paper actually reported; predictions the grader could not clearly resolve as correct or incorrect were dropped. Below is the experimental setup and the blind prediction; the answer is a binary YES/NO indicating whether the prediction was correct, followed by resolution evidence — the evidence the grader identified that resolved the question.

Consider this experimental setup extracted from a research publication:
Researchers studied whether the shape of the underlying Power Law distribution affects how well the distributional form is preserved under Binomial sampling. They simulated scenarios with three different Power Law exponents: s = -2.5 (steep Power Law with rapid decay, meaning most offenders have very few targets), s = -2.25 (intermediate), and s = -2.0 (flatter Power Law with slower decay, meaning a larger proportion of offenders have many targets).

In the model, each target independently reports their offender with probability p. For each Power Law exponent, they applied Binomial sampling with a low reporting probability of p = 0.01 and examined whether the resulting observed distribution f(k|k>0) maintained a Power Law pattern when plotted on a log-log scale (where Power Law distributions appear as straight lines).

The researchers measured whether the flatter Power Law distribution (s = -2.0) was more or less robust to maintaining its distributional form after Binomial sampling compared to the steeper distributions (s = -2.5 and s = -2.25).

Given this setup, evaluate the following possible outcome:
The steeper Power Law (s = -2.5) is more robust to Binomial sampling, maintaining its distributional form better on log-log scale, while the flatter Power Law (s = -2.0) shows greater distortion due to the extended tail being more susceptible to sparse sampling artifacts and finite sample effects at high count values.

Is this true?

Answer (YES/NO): YES